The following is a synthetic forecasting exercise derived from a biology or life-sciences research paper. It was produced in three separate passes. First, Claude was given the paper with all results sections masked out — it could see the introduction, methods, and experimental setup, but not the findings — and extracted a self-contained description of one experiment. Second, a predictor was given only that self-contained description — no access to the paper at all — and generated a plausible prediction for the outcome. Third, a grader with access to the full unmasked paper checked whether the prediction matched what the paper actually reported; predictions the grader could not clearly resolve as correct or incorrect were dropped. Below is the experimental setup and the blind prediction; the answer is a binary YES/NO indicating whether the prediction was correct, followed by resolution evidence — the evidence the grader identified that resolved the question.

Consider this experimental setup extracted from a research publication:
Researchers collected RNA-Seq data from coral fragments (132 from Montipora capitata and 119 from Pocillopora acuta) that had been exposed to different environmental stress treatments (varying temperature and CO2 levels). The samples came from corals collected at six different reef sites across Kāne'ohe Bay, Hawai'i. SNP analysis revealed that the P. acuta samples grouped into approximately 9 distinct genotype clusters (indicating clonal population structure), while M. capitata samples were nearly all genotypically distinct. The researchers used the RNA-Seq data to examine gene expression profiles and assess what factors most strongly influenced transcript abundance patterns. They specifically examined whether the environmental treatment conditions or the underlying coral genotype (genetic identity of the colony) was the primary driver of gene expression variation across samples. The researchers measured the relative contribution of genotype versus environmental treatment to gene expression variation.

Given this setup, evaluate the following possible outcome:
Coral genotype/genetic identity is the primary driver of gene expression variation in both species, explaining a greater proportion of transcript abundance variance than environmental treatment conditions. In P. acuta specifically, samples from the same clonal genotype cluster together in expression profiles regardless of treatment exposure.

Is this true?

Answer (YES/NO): YES